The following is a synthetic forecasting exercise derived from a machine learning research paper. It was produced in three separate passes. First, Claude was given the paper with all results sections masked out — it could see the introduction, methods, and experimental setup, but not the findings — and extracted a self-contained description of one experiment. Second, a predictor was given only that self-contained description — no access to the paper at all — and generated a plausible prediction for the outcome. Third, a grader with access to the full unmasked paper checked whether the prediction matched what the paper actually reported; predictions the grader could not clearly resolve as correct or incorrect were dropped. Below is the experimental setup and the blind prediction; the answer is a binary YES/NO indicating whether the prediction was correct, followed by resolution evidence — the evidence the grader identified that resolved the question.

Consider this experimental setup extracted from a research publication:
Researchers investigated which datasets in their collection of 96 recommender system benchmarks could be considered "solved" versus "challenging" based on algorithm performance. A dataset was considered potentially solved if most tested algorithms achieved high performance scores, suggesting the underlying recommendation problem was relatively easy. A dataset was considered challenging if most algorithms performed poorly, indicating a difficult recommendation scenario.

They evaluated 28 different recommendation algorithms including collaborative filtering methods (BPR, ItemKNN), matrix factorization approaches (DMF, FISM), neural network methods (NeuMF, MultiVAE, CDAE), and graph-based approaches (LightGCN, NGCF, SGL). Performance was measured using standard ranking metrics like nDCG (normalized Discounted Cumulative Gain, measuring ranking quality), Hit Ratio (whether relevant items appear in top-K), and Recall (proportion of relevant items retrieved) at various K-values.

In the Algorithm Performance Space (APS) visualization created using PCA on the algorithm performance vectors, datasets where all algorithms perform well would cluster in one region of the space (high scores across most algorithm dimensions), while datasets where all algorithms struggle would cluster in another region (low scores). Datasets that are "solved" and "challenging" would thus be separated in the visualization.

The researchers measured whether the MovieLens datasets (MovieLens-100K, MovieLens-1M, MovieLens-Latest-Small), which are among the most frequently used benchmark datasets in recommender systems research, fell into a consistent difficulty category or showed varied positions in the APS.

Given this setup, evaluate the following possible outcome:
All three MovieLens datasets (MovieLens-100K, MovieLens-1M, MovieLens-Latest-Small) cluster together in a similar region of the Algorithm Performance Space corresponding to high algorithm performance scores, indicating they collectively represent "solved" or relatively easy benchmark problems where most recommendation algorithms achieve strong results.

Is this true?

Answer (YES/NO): NO